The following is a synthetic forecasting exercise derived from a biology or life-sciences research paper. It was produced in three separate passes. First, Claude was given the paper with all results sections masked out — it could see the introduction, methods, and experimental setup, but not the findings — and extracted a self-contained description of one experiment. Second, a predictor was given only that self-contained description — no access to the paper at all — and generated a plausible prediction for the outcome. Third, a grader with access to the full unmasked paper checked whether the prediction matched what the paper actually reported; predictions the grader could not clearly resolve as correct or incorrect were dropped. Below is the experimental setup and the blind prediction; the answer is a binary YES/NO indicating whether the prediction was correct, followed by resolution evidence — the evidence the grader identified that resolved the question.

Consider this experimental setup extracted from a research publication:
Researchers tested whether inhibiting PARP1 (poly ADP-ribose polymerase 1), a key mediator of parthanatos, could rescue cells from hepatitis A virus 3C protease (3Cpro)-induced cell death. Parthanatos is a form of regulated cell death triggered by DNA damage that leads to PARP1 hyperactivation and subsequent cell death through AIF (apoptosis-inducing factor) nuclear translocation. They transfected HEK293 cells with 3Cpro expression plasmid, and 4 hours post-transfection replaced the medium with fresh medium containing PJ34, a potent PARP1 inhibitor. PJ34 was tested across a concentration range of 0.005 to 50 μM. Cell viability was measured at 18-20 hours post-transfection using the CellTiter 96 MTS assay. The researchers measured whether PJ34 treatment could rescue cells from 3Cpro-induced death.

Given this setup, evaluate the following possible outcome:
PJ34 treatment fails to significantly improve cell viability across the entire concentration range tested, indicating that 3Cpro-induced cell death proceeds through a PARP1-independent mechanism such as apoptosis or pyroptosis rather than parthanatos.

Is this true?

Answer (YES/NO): NO